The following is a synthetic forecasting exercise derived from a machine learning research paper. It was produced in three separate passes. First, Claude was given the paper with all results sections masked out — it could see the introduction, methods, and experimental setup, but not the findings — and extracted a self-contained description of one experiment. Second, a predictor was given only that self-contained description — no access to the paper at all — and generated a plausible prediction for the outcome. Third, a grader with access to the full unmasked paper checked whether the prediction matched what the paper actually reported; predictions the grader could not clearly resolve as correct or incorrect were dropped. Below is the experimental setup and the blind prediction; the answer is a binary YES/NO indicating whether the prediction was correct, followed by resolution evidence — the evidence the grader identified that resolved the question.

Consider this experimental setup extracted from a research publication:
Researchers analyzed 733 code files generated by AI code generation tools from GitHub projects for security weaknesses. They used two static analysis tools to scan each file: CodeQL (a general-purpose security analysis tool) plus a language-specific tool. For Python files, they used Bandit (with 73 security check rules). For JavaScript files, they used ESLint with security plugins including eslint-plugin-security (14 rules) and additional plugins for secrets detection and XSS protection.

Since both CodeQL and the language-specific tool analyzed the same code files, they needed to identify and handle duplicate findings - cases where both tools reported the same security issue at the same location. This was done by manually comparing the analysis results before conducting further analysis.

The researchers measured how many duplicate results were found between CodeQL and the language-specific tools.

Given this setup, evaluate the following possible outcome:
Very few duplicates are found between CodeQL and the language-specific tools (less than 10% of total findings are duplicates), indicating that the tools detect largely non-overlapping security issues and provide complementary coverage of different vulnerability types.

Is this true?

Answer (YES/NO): YES